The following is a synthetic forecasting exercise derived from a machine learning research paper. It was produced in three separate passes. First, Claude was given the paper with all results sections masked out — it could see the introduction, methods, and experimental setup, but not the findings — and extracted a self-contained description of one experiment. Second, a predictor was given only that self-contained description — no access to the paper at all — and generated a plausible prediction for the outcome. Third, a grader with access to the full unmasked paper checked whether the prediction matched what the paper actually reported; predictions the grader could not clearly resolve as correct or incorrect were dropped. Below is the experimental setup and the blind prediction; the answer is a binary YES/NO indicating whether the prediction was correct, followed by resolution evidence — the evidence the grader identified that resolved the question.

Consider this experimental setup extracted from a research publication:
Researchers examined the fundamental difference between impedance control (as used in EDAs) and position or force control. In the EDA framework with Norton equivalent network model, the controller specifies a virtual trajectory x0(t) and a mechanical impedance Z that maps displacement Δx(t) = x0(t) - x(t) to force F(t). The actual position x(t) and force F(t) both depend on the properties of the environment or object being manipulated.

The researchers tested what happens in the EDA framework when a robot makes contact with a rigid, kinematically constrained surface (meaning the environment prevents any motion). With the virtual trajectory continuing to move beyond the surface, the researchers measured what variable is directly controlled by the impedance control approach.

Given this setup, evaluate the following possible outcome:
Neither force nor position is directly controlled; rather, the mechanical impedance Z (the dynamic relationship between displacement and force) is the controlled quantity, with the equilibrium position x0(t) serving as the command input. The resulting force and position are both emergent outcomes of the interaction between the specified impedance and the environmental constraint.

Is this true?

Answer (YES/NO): YES